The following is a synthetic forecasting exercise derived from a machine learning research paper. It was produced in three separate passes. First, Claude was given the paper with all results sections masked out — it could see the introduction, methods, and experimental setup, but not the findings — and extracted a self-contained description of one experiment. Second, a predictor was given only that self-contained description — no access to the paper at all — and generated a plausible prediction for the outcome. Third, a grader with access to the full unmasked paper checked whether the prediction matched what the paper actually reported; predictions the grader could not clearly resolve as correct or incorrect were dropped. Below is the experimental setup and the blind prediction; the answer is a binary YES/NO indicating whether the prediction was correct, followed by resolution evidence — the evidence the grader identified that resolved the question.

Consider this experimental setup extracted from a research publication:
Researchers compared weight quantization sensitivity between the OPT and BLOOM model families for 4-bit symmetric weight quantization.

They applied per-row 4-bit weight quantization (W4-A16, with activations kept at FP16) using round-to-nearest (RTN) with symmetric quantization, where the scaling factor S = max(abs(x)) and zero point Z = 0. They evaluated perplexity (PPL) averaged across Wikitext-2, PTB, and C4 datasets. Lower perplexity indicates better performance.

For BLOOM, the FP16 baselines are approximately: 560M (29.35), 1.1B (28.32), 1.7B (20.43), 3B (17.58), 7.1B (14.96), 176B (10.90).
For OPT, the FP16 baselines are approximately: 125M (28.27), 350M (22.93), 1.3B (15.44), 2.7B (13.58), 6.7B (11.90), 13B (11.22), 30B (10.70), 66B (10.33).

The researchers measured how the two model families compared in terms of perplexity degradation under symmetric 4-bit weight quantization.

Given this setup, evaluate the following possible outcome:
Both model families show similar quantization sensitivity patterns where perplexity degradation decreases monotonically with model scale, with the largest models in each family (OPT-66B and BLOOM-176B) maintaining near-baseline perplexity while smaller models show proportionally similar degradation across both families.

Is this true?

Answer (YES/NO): NO